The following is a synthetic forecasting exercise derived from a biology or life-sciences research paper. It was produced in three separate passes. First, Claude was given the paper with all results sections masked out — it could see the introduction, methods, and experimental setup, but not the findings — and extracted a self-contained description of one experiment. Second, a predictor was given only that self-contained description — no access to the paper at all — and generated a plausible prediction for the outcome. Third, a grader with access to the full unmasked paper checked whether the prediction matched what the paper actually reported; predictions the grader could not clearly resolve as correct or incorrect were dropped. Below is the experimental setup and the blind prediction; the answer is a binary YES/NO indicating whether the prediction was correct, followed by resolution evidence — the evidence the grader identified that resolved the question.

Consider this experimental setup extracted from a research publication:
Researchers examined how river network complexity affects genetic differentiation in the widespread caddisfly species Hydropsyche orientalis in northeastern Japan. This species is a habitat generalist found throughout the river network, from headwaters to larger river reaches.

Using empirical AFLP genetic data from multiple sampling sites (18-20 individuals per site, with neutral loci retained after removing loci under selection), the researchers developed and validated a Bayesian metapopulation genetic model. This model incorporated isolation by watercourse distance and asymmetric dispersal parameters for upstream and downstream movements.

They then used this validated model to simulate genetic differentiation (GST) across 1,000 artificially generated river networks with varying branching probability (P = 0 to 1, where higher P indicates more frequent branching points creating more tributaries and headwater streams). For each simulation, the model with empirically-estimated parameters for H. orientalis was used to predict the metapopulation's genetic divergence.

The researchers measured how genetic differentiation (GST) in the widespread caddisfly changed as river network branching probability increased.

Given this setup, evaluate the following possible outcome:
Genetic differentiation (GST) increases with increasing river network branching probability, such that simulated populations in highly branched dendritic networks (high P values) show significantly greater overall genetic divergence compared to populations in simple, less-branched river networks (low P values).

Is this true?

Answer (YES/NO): NO